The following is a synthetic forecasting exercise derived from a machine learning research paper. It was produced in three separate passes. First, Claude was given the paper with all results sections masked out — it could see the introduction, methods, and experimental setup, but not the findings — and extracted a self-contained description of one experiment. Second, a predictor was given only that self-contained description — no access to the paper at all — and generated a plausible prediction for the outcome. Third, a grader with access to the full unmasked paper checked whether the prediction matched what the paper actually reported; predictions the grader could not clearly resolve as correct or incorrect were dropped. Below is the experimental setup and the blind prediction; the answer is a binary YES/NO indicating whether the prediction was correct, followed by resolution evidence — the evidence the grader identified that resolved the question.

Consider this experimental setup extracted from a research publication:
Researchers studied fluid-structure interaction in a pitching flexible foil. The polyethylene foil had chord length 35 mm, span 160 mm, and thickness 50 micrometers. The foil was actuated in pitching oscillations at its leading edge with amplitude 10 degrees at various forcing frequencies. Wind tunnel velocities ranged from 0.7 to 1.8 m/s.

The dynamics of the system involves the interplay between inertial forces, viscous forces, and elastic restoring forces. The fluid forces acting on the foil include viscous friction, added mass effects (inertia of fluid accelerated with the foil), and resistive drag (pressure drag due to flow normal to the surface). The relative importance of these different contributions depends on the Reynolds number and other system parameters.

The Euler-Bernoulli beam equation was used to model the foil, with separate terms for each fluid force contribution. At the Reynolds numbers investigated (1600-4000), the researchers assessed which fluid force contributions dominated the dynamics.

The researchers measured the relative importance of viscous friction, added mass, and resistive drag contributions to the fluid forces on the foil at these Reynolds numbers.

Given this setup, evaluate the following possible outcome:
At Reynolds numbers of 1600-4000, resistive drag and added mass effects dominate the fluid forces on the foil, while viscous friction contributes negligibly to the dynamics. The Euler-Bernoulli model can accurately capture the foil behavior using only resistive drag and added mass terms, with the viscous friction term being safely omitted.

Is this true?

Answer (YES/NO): NO